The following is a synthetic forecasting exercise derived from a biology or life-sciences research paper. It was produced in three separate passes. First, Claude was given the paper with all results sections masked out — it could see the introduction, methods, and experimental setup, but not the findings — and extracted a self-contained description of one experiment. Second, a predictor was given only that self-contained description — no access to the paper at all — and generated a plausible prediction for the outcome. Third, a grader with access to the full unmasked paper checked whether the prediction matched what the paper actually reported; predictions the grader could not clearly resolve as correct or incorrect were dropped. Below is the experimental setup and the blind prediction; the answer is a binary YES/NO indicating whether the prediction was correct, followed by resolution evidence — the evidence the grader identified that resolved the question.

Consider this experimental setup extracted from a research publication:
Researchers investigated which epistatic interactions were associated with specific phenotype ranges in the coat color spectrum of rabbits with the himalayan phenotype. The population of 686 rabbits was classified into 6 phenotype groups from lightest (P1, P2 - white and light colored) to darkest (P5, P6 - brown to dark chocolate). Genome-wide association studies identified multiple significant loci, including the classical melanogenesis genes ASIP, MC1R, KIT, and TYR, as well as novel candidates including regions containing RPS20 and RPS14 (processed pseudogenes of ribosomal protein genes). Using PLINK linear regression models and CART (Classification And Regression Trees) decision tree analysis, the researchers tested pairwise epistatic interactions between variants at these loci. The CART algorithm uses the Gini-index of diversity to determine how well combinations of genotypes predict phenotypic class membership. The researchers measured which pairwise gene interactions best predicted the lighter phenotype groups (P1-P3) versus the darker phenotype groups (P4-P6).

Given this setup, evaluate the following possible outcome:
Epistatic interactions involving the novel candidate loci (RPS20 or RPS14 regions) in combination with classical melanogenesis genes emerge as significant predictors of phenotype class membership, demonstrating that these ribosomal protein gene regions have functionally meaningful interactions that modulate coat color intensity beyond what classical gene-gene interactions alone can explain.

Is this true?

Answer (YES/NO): YES